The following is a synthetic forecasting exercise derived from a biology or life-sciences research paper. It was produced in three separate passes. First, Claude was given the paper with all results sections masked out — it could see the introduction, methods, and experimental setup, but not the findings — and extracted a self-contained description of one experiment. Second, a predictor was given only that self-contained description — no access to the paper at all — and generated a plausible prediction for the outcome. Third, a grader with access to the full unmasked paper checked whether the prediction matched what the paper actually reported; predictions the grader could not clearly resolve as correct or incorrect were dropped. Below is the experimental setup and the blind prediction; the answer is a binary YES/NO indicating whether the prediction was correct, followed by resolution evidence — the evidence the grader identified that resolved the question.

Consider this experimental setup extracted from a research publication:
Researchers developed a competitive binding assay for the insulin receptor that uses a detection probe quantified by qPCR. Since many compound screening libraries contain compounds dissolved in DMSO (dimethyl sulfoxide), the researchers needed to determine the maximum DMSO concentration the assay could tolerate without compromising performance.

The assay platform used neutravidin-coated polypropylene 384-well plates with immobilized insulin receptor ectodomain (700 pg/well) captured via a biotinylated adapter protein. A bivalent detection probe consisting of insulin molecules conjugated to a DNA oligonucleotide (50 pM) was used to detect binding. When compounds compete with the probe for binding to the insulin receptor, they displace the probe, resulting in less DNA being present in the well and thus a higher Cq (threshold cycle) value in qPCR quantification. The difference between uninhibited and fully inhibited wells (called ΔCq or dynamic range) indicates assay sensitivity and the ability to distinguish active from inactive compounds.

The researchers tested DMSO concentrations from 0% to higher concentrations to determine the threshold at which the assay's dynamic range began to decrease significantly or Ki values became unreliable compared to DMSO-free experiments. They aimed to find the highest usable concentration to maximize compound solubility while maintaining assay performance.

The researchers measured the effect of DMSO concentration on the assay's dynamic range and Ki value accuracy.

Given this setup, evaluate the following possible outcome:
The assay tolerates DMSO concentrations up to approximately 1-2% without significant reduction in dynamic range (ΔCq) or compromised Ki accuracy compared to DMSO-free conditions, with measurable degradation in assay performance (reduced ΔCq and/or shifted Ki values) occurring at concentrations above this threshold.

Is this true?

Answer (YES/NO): NO